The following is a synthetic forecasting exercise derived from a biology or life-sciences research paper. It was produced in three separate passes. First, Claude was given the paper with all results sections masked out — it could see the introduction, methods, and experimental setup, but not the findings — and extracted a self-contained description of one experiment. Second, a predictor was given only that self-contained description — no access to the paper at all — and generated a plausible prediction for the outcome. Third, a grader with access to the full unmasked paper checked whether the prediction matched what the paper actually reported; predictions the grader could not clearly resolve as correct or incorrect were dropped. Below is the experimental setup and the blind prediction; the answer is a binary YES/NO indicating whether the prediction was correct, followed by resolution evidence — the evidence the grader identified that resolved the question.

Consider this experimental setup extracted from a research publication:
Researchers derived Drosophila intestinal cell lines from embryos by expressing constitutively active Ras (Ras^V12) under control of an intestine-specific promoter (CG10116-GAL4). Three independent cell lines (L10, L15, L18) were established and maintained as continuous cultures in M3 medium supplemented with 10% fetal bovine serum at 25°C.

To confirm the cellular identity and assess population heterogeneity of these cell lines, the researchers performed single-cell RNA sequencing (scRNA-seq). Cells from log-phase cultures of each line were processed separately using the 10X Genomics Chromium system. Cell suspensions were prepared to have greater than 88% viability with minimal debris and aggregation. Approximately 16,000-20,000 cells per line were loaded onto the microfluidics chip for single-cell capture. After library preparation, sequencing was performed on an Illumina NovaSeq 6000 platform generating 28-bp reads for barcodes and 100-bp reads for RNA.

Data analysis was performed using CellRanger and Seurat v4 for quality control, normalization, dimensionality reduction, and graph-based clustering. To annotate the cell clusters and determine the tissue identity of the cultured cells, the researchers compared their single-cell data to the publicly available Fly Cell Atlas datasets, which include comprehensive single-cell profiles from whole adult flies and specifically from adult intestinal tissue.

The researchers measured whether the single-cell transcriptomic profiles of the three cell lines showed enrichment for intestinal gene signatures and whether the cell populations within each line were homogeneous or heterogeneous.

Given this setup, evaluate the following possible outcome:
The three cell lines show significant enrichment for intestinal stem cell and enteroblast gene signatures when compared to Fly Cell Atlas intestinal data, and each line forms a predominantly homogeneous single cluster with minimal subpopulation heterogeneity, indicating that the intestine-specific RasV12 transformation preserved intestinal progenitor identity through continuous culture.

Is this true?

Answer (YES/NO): NO